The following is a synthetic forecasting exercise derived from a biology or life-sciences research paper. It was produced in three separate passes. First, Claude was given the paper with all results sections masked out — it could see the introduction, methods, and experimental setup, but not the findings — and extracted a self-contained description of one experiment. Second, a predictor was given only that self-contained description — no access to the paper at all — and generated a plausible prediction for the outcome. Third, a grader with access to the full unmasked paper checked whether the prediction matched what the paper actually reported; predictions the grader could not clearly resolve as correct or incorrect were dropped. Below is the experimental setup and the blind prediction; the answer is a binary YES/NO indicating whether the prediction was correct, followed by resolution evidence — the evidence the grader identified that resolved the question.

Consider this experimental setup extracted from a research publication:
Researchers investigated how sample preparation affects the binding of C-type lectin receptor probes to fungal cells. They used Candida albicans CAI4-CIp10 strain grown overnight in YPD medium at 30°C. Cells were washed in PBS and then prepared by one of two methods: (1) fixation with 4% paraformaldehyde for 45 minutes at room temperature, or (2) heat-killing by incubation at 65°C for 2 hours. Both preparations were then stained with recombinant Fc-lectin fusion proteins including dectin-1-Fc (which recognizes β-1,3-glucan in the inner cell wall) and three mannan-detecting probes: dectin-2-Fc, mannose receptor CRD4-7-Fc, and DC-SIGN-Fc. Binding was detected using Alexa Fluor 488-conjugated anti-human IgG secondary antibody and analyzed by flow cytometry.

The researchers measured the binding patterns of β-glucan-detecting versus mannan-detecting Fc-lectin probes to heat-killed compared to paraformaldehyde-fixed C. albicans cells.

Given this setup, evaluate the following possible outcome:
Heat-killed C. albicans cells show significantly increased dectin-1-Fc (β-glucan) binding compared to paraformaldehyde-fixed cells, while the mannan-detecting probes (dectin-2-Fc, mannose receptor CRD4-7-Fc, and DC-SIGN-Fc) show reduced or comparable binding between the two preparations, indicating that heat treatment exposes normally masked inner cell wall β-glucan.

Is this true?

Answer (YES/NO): NO